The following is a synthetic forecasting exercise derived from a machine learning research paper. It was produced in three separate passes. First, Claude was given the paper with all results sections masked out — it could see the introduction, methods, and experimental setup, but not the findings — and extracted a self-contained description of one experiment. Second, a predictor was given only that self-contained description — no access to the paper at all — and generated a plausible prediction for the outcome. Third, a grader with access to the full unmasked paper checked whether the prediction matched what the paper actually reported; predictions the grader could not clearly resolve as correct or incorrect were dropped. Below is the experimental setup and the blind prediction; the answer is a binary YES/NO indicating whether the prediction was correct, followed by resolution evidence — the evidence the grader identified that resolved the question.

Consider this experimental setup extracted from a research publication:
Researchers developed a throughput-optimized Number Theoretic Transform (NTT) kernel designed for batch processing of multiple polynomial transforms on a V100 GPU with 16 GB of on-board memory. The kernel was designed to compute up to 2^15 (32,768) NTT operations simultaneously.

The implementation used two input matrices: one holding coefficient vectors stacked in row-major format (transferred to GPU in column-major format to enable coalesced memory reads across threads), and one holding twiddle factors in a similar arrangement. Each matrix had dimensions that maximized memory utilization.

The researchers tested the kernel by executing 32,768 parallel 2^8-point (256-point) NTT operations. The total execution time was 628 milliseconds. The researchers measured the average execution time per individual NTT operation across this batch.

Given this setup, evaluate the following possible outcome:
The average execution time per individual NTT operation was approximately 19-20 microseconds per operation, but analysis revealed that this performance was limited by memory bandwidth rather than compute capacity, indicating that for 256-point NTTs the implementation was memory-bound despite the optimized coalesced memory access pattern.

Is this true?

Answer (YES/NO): NO